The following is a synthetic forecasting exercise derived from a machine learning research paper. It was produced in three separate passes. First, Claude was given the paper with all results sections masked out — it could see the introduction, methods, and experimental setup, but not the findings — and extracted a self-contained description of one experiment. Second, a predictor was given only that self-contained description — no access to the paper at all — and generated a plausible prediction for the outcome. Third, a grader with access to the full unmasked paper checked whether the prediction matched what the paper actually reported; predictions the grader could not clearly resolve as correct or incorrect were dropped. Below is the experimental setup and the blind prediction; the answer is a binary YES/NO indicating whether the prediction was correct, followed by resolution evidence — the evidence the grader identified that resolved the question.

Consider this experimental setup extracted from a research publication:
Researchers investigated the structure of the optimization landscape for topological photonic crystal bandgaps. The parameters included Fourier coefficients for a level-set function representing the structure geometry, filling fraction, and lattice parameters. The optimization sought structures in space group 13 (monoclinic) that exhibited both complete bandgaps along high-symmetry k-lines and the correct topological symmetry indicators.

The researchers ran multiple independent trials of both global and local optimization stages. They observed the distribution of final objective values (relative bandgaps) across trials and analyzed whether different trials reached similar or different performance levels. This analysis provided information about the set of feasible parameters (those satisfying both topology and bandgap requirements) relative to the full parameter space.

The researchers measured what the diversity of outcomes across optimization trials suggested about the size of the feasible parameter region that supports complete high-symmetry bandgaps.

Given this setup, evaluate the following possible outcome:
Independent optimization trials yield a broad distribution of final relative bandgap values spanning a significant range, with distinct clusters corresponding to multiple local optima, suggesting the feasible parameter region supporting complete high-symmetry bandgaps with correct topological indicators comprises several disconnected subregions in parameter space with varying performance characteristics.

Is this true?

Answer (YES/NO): YES